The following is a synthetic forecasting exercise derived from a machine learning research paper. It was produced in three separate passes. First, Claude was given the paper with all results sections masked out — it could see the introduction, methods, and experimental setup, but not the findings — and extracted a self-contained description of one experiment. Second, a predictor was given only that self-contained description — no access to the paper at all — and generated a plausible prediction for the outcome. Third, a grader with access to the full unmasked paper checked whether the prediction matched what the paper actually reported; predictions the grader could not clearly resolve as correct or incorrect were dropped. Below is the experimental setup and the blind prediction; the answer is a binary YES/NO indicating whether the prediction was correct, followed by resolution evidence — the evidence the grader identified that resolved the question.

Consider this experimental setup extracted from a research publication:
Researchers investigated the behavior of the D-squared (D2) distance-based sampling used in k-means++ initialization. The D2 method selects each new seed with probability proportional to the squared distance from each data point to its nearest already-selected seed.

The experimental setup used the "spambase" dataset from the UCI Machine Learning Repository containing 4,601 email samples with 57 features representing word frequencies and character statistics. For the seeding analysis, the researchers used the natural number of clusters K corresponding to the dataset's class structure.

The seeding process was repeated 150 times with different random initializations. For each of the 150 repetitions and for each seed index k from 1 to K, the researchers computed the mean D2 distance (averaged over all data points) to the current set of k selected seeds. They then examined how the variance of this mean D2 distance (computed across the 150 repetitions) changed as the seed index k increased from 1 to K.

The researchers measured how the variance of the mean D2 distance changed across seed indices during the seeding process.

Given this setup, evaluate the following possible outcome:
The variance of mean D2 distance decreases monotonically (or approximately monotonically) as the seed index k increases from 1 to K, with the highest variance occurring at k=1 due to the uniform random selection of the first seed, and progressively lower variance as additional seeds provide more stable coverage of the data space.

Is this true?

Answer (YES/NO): YES